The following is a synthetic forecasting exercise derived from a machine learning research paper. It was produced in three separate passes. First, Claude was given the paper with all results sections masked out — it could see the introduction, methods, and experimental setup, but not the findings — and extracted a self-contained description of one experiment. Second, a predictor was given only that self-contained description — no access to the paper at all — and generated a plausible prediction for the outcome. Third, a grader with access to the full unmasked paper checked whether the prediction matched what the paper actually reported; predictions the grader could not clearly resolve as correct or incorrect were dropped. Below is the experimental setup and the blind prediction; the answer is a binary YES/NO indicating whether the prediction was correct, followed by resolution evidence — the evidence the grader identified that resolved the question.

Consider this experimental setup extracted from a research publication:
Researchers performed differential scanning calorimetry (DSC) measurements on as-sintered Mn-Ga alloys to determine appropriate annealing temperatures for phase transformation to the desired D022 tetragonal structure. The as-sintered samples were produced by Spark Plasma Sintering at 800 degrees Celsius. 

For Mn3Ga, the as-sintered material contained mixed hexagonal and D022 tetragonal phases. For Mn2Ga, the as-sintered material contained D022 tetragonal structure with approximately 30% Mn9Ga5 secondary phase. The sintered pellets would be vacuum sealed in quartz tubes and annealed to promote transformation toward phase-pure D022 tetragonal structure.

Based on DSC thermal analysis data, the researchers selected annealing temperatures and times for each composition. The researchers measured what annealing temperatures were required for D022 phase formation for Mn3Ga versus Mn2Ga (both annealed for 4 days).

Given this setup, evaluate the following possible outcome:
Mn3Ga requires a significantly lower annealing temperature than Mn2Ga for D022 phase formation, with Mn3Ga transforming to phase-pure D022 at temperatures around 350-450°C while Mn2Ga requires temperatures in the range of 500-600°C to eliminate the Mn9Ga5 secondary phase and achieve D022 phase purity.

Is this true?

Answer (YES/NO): NO